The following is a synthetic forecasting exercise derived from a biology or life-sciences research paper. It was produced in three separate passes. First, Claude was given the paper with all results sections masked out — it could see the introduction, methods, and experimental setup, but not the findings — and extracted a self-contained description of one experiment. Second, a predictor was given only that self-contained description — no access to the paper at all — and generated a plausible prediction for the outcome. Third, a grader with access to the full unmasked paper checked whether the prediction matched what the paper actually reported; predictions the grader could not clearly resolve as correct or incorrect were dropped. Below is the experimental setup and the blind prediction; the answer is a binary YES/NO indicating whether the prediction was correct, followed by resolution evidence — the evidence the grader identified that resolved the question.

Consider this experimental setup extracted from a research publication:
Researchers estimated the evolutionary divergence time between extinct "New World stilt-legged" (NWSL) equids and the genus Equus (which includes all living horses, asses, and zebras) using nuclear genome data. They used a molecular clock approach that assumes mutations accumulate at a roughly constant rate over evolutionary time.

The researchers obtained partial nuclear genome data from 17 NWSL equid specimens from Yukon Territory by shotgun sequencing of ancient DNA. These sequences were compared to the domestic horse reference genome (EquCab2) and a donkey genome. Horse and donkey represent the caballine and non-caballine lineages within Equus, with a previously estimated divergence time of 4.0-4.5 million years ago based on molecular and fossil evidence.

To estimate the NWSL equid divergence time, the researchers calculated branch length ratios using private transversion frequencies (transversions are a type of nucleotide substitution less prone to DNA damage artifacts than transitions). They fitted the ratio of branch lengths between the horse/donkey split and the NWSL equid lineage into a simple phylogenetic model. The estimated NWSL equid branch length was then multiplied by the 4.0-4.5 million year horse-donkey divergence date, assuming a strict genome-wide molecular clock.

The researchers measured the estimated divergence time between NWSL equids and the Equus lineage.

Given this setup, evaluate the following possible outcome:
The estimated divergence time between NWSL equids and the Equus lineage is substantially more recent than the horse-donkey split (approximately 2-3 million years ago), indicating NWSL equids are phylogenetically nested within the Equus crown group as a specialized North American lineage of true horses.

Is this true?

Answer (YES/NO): NO